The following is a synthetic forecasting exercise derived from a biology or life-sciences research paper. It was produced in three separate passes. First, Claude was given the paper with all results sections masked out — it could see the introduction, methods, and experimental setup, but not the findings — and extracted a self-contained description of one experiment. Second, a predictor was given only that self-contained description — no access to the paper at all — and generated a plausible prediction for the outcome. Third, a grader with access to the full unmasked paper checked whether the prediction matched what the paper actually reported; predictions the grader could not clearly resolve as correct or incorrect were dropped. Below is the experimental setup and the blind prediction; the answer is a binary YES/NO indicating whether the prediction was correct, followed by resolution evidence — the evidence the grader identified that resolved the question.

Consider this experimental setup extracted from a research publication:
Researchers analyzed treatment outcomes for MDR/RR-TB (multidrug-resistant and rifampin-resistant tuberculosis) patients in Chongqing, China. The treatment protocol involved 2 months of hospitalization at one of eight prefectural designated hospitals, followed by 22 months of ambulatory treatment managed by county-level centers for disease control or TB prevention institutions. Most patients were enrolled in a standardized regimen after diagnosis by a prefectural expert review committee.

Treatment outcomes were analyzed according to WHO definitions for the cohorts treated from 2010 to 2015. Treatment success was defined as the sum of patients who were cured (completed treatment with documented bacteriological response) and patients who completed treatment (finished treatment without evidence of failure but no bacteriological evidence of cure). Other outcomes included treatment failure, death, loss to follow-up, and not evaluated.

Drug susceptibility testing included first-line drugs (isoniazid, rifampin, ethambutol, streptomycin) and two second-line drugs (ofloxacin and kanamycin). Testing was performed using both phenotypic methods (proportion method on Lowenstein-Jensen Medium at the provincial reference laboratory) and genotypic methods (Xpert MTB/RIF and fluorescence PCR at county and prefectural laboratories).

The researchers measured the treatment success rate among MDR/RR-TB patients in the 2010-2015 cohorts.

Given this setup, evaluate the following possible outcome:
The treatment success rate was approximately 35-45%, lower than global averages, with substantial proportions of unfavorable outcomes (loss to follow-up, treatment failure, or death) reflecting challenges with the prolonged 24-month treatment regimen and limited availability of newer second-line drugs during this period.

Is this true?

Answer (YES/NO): NO